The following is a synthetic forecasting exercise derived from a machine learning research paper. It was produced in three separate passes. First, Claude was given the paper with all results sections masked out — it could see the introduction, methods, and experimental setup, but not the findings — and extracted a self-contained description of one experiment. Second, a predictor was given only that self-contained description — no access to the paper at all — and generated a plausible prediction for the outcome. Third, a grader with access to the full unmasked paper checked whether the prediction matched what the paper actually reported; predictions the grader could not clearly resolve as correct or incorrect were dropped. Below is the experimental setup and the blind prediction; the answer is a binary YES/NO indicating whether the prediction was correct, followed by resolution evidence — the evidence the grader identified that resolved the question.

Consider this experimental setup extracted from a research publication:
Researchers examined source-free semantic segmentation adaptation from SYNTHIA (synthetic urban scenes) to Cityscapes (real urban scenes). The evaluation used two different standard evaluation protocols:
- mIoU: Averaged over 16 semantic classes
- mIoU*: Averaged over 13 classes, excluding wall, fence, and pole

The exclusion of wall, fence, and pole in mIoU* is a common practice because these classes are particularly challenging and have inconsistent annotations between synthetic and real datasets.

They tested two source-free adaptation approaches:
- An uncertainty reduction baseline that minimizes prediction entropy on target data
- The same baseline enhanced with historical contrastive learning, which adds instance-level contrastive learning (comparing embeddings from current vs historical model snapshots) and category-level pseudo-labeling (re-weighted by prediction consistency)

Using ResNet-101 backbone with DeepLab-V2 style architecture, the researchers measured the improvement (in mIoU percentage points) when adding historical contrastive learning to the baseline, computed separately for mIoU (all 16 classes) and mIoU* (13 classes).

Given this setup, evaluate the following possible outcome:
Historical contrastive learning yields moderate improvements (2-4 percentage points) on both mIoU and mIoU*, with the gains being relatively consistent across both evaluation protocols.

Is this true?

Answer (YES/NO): NO